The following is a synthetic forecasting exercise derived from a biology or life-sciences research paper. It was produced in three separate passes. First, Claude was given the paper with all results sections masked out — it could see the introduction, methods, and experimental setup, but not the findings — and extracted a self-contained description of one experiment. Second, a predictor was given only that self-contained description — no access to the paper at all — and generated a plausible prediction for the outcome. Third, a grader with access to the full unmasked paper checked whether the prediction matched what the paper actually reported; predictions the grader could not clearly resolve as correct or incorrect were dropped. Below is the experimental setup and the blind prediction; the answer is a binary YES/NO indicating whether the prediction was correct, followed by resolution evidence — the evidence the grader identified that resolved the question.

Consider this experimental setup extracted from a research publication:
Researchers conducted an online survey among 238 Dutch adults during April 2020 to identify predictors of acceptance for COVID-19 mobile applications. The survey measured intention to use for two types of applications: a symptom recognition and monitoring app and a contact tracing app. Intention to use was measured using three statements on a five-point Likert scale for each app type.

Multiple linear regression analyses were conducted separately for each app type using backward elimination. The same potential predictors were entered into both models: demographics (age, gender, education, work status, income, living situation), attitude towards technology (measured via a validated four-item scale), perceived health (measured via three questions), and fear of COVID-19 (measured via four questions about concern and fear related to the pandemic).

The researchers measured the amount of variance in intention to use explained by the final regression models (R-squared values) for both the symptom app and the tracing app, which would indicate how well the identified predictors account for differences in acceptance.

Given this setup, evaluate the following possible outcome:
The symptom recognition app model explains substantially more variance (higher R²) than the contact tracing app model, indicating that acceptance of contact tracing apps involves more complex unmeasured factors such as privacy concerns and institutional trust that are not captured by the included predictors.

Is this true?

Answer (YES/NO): NO